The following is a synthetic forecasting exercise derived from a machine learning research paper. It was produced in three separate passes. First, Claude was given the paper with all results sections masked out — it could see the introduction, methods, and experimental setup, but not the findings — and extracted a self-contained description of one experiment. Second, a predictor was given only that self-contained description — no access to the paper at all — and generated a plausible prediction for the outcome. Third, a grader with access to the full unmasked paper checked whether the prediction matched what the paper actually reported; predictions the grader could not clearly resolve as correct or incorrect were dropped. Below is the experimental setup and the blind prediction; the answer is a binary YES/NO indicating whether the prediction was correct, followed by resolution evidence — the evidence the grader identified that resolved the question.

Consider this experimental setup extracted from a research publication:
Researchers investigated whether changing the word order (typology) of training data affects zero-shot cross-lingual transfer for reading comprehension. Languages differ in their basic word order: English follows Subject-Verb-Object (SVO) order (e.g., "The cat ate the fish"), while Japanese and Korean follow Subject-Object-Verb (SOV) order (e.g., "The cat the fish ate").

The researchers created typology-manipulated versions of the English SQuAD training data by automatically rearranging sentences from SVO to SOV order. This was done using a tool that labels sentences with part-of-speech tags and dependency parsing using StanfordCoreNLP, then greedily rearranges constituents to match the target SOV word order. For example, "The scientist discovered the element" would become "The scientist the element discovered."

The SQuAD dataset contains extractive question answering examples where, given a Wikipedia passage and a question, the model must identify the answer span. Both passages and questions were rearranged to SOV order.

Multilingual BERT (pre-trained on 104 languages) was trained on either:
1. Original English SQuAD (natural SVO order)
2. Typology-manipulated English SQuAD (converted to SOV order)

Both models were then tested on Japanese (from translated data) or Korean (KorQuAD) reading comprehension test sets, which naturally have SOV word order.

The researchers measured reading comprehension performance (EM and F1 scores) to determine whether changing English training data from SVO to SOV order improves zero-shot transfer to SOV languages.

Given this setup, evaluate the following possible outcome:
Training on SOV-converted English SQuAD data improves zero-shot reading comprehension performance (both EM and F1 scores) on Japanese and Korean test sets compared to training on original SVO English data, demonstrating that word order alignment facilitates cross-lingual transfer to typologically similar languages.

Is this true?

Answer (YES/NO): NO